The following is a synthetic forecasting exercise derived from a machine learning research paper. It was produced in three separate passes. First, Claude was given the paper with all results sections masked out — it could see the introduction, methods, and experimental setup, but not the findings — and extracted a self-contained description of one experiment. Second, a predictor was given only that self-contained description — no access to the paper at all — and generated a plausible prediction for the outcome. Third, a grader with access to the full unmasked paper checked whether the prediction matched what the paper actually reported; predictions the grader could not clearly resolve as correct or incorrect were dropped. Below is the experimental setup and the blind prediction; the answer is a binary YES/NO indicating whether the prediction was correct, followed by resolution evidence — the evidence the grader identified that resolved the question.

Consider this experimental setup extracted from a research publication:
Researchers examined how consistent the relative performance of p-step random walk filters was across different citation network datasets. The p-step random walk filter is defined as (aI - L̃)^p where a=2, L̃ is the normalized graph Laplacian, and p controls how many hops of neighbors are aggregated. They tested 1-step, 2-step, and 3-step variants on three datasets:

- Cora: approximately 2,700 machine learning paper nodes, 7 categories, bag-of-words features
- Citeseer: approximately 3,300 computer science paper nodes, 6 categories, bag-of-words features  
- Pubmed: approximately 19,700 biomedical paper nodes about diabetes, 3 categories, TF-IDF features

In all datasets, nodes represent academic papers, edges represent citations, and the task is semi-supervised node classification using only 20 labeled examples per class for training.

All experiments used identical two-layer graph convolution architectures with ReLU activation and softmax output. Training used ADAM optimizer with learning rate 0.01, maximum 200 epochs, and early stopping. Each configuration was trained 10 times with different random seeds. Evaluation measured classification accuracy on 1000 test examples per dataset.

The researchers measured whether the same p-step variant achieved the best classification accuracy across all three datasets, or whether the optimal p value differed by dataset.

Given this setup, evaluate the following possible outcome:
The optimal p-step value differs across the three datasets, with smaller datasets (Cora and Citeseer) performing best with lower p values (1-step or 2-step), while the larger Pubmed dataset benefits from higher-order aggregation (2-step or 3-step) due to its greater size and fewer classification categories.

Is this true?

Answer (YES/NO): NO